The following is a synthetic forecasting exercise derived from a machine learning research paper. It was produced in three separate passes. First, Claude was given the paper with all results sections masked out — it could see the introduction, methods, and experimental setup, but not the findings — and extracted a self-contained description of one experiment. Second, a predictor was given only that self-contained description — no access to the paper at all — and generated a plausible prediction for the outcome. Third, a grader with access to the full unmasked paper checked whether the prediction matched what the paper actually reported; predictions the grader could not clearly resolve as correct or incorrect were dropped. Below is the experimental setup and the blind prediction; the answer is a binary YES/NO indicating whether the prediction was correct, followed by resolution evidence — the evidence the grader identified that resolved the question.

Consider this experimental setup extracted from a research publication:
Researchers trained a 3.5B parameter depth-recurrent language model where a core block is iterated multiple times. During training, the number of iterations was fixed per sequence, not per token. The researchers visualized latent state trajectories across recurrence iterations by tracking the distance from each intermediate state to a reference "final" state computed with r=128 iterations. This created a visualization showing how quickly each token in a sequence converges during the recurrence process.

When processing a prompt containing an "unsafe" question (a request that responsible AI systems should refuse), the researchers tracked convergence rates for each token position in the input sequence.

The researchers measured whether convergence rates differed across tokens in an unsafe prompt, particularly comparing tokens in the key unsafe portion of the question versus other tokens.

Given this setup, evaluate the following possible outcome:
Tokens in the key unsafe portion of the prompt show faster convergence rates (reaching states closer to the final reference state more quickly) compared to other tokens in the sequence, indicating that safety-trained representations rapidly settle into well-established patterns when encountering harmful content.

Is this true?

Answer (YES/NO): NO